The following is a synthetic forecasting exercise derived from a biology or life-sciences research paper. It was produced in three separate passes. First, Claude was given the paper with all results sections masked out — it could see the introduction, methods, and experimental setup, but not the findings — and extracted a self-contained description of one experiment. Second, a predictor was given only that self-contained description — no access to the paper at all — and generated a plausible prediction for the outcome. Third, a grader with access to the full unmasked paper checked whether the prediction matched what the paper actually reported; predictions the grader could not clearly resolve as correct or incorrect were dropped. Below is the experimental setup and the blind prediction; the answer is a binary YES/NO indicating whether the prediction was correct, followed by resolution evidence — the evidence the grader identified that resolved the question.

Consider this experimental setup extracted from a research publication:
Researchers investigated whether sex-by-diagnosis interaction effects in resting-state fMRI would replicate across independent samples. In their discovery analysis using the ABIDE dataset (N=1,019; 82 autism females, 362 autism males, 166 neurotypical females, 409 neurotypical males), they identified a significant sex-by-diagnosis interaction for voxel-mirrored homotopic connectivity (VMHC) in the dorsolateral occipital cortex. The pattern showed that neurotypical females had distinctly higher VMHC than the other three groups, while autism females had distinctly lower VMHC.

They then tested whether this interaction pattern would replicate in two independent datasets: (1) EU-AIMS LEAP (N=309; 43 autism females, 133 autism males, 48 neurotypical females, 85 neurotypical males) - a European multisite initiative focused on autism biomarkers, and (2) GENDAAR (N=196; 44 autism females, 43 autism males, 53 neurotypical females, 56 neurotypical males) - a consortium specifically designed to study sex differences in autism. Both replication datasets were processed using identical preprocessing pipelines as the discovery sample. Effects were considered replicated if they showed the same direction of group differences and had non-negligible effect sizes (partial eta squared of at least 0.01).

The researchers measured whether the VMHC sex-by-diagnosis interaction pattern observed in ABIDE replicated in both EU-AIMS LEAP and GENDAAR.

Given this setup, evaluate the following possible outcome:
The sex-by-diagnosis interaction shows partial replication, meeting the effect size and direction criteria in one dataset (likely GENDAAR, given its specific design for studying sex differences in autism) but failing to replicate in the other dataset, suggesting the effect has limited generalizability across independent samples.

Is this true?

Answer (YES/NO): NO